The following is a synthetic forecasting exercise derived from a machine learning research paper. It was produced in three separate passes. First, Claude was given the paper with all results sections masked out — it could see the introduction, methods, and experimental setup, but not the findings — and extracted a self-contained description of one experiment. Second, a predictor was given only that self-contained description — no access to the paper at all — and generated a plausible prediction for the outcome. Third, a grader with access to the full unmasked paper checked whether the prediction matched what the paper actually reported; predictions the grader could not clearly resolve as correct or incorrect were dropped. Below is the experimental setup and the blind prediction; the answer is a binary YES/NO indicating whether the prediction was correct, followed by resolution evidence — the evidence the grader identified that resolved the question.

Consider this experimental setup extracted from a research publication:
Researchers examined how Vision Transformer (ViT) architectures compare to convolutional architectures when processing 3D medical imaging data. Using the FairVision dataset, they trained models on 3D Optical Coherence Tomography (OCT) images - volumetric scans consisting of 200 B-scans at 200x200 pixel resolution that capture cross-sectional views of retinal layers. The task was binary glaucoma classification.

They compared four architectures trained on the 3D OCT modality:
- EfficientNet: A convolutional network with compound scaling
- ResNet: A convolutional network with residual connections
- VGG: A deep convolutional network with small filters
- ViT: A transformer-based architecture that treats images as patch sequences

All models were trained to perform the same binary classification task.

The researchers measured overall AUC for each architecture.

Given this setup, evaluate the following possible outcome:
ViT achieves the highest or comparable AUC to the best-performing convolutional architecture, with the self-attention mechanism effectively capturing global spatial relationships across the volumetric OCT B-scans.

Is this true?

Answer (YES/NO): NO